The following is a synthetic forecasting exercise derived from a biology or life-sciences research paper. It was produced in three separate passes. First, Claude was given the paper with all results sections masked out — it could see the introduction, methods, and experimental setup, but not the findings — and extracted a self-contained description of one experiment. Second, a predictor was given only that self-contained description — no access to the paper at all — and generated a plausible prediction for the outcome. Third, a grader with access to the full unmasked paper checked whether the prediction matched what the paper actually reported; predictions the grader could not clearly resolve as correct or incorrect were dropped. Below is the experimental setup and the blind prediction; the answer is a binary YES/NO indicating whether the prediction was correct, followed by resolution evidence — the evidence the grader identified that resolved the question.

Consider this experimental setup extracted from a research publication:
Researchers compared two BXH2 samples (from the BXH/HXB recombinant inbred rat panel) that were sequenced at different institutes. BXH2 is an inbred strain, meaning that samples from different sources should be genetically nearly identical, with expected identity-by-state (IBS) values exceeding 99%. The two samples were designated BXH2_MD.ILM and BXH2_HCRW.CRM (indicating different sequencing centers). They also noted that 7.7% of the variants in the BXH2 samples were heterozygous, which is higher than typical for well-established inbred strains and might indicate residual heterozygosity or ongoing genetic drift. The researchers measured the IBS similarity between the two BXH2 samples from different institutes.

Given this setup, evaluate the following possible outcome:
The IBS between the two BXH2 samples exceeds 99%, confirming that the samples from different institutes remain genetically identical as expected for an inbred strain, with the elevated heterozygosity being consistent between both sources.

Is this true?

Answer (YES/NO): NO